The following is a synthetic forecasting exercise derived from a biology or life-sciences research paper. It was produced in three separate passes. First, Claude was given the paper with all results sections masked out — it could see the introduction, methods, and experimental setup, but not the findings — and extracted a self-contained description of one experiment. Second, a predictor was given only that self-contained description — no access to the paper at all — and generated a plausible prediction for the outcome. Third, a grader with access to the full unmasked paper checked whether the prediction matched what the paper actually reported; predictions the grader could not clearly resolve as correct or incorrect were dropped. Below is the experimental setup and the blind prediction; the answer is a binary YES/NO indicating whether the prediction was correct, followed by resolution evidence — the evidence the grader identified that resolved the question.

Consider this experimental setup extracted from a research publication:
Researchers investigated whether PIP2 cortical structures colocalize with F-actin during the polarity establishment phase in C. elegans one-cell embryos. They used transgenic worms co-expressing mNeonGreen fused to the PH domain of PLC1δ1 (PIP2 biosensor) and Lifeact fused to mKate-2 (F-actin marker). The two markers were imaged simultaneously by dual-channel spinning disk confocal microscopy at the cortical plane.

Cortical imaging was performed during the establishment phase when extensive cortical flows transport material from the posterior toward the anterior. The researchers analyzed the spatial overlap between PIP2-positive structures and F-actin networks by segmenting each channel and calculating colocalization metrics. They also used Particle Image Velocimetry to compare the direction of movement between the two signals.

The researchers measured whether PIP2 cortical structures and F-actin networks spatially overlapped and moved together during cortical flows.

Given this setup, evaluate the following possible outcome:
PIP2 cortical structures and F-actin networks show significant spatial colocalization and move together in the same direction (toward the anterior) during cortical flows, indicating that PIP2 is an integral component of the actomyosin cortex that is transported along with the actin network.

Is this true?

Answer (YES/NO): NO